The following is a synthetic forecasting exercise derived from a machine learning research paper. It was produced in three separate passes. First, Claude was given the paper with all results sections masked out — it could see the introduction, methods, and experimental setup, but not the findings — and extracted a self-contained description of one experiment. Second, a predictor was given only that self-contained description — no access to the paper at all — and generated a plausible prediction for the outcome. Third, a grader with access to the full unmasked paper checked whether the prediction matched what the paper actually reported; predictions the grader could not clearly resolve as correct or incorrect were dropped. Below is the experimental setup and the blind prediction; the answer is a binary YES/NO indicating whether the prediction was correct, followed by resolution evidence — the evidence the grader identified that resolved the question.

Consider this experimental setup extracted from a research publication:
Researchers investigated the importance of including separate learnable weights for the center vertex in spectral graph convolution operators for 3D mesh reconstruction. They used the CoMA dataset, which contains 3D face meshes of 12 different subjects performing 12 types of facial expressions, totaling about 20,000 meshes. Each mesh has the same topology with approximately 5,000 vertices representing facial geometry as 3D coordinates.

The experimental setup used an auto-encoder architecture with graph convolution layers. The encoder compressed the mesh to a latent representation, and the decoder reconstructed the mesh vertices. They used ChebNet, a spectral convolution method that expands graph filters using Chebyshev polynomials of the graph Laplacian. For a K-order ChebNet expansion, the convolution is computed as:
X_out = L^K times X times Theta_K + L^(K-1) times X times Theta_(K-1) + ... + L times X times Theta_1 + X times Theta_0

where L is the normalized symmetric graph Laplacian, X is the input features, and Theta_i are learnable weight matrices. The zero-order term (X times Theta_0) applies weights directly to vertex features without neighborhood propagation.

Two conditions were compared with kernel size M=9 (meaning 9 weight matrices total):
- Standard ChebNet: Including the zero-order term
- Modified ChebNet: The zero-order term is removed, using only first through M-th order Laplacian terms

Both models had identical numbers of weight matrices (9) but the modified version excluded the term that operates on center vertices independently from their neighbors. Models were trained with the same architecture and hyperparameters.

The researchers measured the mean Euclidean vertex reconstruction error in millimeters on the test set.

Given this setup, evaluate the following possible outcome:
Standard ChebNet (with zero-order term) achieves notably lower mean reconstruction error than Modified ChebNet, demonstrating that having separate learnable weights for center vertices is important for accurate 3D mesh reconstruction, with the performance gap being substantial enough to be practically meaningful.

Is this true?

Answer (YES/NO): YES